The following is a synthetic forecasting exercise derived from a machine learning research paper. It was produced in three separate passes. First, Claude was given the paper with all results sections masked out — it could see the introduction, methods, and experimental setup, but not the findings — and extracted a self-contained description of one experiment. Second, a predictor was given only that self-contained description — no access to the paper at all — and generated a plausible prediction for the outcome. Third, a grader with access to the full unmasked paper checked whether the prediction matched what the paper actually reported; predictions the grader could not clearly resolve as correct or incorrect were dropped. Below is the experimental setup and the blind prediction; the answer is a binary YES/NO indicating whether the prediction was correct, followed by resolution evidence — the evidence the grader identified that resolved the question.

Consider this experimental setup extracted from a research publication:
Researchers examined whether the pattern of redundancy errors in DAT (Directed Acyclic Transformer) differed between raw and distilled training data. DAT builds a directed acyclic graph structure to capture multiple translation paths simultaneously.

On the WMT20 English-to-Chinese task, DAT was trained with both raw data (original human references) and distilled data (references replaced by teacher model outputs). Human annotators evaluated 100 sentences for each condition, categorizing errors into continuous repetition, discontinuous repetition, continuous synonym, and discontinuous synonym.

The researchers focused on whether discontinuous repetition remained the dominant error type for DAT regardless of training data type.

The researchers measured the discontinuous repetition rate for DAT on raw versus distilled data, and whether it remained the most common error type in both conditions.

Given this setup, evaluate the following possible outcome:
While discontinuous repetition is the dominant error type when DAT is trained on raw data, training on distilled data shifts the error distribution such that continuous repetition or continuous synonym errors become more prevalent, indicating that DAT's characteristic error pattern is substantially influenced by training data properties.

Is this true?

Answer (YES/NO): NO